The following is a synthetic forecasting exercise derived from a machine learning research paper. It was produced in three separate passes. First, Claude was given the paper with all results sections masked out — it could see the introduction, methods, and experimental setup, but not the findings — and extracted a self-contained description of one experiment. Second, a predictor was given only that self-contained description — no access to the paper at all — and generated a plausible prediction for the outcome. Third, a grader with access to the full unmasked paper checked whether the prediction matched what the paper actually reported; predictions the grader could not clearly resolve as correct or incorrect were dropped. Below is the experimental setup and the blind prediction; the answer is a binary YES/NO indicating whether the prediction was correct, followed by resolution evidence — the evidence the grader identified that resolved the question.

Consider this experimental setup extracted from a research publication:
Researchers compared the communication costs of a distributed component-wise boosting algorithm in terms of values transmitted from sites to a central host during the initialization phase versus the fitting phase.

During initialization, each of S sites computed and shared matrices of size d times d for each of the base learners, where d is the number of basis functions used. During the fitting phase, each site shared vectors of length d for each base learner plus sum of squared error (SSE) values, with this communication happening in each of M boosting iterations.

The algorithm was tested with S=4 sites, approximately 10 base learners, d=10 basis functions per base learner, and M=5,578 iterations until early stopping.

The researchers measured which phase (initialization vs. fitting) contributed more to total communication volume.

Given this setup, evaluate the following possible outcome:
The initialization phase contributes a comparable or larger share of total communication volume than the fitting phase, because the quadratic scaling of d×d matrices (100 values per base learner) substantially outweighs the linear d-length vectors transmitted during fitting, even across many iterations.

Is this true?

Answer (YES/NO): NO